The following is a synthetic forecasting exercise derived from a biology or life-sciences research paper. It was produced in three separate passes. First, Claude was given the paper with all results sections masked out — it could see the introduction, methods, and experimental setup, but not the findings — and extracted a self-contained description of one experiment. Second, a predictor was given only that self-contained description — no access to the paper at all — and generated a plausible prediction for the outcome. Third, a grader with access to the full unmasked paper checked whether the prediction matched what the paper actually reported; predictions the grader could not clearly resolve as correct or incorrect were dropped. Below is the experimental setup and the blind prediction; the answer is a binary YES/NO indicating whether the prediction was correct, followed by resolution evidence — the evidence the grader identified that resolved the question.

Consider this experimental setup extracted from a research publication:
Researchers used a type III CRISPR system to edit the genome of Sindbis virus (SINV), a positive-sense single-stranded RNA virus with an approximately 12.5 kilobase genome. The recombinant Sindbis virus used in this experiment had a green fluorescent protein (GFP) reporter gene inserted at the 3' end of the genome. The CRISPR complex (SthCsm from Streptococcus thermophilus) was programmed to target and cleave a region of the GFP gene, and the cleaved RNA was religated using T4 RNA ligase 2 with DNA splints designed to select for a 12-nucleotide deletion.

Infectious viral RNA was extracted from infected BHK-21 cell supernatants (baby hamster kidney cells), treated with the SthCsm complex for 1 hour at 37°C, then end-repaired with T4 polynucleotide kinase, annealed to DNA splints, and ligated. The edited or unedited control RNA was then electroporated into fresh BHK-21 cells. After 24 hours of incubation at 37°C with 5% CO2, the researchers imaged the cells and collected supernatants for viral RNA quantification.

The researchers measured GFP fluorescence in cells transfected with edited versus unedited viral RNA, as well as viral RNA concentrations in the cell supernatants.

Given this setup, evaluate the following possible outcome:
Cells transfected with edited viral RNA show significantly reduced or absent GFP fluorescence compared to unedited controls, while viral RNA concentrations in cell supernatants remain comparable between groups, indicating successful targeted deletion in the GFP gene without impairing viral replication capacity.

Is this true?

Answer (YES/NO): YES